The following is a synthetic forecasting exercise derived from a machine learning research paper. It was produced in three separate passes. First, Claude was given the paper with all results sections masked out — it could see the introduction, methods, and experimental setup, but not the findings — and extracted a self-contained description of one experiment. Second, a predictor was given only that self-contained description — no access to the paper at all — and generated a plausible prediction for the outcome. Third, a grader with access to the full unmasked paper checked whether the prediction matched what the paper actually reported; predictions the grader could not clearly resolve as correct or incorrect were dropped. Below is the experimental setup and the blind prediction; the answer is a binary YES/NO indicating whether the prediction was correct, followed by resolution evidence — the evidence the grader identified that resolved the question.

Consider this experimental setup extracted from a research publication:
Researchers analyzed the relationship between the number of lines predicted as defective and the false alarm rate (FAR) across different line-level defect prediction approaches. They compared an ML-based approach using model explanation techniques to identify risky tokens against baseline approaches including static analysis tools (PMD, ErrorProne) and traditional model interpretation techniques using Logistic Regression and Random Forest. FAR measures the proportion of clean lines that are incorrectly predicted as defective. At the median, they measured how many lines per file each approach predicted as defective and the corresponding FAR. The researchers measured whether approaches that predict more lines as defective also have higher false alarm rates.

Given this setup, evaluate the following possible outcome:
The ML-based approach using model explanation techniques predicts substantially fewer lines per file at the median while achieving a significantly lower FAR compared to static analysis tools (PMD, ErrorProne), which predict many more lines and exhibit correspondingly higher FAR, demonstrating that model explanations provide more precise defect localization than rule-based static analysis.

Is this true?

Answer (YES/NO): NO